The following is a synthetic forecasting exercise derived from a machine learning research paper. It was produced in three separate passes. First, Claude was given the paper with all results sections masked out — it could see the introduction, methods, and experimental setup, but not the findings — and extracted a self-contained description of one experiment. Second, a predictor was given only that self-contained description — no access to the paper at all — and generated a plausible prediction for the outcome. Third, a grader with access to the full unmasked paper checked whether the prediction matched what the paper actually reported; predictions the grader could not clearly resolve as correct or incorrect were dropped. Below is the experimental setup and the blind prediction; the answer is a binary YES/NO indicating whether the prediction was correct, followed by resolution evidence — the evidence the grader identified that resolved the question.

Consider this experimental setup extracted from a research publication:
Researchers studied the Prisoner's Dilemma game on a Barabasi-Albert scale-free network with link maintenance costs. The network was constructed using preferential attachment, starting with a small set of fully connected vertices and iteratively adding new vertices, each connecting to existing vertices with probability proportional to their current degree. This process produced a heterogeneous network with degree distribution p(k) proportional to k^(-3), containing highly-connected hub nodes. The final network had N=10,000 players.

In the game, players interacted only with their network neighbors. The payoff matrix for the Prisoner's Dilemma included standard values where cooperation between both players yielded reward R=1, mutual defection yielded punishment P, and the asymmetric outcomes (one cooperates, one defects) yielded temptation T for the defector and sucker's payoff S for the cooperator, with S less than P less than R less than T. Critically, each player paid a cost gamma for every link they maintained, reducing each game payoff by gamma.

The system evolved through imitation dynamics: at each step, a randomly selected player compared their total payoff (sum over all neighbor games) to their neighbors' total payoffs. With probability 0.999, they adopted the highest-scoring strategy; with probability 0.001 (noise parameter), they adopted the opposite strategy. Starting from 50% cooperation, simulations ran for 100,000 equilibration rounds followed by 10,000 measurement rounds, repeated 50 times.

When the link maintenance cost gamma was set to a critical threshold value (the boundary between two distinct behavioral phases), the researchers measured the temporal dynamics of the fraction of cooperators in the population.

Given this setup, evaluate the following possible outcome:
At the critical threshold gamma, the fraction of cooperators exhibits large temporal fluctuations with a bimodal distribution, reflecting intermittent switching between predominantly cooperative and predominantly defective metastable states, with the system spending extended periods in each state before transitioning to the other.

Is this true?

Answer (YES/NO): NO